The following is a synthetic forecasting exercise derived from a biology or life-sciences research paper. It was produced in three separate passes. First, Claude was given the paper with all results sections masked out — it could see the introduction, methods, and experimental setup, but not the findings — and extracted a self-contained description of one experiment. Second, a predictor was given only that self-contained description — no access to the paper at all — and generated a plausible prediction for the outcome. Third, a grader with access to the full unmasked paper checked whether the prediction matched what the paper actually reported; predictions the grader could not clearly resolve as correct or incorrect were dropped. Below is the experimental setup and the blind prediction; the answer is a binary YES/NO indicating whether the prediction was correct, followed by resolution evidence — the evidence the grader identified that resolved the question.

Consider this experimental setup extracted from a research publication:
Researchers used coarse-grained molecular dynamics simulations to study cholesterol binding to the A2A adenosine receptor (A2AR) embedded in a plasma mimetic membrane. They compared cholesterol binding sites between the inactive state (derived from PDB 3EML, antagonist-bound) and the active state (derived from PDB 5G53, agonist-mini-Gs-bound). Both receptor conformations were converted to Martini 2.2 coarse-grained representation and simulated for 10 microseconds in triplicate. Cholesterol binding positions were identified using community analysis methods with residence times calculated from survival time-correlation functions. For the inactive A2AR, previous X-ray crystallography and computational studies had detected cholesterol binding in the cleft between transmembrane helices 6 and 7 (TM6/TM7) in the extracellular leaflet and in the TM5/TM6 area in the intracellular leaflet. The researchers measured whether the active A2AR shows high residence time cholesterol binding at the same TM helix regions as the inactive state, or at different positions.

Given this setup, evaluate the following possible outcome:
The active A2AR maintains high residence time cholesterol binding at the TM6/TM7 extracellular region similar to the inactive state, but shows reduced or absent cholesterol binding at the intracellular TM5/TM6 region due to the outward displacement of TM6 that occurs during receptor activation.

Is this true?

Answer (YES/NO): NO